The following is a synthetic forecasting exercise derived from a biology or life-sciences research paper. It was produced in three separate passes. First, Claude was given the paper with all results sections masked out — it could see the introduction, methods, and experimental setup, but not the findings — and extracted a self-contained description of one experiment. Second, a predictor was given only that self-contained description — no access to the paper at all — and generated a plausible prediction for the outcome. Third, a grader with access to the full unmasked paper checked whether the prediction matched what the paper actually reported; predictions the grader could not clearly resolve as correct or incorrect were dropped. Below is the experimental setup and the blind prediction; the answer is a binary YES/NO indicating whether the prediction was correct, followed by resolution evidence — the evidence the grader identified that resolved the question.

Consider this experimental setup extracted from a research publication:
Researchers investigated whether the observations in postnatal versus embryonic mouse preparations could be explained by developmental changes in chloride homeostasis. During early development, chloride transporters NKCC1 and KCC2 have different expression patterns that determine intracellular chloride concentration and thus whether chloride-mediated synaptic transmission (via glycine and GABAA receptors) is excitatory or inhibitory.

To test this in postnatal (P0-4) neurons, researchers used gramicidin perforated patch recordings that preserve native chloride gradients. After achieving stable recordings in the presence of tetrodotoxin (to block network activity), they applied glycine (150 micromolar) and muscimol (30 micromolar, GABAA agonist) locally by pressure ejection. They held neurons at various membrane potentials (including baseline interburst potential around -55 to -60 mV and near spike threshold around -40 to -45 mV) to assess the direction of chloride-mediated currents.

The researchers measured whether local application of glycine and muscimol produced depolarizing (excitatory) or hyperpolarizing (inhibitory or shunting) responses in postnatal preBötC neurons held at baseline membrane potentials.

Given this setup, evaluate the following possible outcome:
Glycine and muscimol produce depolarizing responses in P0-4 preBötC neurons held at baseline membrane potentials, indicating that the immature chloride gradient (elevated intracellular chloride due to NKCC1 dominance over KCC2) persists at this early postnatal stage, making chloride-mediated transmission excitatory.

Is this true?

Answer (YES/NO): NO